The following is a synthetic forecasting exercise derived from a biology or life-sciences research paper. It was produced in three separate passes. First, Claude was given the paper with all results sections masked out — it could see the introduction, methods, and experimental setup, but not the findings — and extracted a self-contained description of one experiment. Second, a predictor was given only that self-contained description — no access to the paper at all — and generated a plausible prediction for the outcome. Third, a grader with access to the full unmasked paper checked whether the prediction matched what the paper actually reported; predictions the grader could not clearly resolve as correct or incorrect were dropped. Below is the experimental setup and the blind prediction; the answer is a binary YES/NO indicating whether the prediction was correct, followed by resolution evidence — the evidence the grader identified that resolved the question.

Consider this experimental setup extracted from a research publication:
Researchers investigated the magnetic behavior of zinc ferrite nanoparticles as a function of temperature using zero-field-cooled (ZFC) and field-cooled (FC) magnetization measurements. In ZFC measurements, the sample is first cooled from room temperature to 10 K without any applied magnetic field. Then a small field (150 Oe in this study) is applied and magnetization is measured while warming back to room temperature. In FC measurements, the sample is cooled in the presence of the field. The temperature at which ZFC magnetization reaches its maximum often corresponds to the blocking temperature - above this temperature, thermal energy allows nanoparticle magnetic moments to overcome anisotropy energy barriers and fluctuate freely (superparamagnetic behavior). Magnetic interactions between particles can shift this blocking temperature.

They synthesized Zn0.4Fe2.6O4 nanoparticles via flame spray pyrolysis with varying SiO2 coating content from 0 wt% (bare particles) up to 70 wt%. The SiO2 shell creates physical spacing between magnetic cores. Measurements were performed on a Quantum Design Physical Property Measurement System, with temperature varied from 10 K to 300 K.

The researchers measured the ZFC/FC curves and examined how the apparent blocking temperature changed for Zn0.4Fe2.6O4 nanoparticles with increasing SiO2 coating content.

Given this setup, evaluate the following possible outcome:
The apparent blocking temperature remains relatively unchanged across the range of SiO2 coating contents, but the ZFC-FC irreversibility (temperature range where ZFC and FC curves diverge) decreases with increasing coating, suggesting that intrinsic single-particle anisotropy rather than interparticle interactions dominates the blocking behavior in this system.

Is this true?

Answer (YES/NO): NO